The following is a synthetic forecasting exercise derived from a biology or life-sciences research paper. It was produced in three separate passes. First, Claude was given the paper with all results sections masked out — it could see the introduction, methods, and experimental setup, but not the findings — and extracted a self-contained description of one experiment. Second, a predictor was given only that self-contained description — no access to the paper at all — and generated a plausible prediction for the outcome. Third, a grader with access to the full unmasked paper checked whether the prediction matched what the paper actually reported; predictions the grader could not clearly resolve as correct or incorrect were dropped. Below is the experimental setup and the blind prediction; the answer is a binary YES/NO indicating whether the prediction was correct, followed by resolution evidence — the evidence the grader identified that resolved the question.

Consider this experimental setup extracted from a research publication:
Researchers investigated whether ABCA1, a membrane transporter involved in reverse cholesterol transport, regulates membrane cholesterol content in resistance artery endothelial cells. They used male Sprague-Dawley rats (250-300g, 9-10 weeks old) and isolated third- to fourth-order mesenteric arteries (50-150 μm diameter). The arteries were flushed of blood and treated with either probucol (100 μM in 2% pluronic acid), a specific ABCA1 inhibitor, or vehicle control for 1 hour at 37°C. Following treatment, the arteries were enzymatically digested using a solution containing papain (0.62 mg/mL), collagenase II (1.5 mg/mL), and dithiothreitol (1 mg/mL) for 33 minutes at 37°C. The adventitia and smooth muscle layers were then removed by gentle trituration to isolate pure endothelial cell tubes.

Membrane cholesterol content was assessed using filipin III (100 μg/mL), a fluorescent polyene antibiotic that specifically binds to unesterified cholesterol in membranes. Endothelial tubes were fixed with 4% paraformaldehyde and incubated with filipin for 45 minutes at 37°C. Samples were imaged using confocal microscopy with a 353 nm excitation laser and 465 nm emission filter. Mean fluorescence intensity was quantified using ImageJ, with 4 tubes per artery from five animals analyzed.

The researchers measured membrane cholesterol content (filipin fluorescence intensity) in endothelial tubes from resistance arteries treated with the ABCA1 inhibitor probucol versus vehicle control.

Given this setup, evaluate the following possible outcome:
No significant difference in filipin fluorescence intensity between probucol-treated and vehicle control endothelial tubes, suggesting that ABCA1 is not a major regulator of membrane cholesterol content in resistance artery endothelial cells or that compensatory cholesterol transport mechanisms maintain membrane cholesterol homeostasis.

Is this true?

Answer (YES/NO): NO